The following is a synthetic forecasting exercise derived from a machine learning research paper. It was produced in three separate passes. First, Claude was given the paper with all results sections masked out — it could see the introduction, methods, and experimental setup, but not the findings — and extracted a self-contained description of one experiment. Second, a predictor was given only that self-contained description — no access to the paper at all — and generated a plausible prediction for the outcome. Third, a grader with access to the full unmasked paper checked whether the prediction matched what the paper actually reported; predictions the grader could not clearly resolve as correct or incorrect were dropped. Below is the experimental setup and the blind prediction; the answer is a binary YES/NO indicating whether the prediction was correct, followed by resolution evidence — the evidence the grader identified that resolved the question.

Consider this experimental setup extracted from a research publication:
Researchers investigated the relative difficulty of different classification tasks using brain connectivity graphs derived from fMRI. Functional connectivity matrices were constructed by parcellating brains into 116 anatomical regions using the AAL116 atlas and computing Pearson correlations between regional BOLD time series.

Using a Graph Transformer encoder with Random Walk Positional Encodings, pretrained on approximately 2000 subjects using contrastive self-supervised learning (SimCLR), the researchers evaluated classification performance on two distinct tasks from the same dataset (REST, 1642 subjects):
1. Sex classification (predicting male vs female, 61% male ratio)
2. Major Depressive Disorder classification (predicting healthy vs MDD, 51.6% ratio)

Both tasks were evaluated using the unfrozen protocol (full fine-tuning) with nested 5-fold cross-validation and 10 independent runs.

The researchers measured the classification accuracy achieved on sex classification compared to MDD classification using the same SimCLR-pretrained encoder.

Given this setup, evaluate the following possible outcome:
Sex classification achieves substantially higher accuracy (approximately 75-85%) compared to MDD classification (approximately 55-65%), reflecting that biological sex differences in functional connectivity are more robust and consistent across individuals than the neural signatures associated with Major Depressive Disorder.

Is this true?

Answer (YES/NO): NO